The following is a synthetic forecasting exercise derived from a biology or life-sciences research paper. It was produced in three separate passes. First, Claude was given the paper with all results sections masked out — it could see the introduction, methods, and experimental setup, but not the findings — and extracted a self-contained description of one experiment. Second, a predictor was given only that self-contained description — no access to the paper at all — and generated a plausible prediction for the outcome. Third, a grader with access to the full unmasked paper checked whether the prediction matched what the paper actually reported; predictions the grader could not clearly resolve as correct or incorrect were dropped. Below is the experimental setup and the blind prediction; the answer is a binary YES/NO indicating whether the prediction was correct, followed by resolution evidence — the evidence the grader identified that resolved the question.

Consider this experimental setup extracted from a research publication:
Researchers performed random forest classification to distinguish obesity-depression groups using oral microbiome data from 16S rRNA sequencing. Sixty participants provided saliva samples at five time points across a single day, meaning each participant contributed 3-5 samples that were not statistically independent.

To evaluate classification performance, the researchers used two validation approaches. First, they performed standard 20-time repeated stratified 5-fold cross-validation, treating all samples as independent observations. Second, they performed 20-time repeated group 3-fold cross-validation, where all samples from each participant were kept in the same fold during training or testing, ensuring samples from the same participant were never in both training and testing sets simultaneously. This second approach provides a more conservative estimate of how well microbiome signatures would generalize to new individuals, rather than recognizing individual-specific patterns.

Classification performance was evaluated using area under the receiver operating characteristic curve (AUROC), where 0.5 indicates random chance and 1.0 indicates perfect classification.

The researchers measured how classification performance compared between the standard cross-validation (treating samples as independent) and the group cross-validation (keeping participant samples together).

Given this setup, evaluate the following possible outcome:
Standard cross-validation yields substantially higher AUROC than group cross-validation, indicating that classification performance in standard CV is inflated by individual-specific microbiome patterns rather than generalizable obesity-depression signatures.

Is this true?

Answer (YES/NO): YES